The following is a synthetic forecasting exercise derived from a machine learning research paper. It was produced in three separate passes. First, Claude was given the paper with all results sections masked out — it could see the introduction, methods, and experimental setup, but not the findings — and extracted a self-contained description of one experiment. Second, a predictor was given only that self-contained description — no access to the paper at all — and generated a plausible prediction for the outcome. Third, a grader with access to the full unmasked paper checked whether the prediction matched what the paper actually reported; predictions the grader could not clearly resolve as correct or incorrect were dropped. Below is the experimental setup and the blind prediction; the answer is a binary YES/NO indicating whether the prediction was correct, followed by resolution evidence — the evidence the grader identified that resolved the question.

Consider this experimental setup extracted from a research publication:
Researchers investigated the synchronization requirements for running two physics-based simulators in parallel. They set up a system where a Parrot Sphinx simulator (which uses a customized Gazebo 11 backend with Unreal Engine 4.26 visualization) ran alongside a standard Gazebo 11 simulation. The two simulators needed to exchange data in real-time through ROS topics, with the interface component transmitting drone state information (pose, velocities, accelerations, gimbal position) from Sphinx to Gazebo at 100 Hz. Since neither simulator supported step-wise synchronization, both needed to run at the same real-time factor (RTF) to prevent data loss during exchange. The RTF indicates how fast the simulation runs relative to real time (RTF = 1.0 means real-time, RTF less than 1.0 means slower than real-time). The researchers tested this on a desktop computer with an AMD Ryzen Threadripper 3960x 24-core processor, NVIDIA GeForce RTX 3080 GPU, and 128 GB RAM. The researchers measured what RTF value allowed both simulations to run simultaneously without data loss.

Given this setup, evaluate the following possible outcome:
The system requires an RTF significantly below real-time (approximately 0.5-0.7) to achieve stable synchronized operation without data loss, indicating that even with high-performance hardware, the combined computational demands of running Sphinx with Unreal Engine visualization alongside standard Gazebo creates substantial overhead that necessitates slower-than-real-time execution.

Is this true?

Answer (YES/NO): YES